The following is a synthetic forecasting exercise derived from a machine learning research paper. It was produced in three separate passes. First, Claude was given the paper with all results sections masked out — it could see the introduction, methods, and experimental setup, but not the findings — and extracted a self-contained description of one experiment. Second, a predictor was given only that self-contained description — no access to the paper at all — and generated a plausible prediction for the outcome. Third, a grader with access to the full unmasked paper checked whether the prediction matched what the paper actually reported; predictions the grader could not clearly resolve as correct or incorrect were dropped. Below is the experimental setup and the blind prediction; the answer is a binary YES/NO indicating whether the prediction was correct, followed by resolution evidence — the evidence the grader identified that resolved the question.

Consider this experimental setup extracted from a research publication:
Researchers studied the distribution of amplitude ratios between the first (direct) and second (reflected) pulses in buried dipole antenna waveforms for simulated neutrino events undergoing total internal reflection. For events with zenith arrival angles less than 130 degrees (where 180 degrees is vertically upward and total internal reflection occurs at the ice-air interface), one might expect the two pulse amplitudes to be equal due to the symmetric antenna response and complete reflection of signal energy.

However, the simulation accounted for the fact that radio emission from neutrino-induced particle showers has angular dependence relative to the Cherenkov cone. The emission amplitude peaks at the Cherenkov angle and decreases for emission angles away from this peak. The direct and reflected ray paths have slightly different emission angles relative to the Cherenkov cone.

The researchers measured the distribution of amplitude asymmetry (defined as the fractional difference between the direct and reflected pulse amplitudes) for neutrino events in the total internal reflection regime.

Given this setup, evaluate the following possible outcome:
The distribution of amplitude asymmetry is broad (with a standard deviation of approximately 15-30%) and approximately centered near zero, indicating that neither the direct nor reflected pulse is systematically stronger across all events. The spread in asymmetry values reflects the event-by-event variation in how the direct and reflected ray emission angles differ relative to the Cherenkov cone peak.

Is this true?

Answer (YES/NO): NO